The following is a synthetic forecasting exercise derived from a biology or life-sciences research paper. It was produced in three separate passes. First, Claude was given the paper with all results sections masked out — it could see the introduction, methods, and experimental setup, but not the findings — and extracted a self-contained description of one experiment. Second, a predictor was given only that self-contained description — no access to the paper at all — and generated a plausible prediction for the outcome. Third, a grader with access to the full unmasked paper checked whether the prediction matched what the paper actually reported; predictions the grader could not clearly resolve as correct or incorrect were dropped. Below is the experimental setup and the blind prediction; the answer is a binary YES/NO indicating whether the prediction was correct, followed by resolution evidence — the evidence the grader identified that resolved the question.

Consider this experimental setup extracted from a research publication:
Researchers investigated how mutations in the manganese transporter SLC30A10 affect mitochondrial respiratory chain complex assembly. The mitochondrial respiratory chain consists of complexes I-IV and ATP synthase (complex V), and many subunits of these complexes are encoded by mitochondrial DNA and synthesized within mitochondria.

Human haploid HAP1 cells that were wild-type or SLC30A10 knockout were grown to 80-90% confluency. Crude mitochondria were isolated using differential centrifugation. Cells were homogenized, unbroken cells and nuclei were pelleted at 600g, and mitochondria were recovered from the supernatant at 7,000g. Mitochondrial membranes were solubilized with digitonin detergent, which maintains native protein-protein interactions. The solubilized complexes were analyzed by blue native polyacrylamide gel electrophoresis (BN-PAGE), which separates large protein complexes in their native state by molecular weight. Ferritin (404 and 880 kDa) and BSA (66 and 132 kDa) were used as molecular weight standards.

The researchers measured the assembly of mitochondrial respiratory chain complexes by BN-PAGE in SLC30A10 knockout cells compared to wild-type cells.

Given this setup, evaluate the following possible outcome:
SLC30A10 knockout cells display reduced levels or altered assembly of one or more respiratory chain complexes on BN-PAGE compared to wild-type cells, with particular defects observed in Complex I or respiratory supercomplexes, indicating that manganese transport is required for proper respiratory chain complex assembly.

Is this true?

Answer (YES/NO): YES